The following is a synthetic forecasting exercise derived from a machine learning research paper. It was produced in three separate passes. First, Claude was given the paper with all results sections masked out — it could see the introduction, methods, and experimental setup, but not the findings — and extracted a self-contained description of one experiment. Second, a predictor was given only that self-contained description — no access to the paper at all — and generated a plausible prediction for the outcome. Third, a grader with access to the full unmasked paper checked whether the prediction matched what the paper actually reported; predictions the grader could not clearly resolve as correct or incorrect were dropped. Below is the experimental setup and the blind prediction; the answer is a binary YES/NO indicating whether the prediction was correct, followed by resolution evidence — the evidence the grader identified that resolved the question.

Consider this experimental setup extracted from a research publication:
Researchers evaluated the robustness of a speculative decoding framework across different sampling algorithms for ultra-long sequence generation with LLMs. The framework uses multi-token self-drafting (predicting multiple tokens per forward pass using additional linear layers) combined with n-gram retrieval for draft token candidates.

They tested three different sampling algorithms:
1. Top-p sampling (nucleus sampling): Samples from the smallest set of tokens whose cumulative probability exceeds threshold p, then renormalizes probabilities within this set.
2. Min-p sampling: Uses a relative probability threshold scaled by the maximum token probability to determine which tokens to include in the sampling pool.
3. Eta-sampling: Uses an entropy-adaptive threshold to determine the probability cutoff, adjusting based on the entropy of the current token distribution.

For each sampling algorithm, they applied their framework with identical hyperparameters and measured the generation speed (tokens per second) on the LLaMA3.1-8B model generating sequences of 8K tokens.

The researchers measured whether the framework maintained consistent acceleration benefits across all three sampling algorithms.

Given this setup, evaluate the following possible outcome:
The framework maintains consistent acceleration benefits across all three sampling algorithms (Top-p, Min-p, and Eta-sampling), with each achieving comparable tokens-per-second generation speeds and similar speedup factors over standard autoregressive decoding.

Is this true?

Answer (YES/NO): YES